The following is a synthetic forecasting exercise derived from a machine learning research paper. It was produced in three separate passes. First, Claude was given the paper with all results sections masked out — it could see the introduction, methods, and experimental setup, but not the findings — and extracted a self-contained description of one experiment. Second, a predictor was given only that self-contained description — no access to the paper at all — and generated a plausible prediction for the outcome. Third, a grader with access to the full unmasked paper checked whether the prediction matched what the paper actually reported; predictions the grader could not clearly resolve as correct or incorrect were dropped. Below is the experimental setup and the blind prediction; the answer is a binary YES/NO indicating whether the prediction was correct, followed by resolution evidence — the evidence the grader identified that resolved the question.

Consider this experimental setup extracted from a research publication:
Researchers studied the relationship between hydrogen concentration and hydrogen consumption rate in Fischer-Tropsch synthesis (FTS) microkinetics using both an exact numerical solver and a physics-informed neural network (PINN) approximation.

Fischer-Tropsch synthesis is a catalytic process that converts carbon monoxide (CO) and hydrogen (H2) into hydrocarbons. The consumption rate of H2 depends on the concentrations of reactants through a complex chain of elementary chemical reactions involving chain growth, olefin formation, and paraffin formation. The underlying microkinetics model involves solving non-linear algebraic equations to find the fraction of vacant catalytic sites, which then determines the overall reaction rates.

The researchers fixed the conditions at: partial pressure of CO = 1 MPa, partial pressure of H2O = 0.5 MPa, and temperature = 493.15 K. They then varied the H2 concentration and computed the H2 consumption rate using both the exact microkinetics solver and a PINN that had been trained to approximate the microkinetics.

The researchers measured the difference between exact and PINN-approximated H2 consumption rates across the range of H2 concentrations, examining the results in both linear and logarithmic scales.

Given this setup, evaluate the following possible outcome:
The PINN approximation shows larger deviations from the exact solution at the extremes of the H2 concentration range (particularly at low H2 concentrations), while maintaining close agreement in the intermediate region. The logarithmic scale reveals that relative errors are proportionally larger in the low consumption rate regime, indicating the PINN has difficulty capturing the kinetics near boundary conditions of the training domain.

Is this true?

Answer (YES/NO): NO